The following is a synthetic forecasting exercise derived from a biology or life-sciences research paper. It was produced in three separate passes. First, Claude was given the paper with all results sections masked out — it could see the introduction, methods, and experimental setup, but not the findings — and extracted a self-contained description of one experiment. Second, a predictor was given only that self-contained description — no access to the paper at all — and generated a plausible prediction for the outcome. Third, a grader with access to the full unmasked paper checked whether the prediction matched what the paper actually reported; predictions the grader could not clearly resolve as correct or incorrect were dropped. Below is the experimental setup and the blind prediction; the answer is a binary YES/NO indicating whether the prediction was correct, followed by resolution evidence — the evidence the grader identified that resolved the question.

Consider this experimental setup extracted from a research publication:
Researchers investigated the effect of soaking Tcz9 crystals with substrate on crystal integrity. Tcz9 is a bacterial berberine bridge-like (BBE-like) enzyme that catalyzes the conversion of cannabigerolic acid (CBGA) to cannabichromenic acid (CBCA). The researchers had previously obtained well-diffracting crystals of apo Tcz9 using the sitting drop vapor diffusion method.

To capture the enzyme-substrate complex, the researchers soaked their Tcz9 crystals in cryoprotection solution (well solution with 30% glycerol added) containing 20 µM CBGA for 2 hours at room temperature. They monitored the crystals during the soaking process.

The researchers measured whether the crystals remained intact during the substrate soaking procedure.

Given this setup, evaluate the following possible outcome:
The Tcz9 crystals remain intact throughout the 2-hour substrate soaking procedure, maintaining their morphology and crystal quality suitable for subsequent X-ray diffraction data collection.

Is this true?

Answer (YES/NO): NO